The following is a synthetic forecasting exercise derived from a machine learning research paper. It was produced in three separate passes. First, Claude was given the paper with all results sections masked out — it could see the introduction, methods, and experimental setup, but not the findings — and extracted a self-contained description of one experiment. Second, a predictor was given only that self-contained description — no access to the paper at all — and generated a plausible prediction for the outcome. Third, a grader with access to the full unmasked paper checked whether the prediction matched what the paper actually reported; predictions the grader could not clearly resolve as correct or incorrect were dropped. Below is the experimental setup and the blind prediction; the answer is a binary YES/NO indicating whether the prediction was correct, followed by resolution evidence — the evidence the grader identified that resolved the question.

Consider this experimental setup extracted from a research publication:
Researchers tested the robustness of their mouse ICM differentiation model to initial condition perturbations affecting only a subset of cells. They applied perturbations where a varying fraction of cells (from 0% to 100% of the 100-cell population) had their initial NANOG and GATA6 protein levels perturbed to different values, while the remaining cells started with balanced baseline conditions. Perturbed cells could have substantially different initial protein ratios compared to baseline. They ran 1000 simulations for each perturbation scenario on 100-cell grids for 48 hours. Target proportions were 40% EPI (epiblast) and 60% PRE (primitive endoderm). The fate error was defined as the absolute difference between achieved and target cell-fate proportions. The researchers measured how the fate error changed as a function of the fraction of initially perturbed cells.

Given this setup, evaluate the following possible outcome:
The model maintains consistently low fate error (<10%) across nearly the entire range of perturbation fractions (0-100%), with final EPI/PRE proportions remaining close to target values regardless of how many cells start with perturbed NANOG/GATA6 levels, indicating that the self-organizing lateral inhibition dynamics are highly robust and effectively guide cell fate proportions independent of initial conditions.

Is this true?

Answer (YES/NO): NO